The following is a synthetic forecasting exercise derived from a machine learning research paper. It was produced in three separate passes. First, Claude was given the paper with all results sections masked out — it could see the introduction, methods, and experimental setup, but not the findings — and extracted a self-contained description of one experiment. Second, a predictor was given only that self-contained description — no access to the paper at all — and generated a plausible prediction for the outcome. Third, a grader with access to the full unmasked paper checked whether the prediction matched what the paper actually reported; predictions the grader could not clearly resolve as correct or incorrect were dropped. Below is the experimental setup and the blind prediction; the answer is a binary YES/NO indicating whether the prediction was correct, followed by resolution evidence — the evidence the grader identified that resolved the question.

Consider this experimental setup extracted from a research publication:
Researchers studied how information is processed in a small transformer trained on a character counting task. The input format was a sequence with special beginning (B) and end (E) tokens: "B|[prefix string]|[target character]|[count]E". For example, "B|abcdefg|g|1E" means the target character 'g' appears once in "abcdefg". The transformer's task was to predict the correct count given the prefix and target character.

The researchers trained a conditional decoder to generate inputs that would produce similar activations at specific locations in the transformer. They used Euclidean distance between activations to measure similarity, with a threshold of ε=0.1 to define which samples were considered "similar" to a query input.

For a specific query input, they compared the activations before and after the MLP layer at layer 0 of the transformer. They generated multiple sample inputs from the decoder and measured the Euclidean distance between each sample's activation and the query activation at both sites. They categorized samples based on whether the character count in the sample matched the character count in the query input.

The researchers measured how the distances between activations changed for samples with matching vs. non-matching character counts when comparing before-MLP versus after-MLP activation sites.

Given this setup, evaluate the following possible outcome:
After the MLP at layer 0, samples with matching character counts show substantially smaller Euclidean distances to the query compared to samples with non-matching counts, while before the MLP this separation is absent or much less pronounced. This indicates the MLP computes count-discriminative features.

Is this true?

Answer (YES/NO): YES